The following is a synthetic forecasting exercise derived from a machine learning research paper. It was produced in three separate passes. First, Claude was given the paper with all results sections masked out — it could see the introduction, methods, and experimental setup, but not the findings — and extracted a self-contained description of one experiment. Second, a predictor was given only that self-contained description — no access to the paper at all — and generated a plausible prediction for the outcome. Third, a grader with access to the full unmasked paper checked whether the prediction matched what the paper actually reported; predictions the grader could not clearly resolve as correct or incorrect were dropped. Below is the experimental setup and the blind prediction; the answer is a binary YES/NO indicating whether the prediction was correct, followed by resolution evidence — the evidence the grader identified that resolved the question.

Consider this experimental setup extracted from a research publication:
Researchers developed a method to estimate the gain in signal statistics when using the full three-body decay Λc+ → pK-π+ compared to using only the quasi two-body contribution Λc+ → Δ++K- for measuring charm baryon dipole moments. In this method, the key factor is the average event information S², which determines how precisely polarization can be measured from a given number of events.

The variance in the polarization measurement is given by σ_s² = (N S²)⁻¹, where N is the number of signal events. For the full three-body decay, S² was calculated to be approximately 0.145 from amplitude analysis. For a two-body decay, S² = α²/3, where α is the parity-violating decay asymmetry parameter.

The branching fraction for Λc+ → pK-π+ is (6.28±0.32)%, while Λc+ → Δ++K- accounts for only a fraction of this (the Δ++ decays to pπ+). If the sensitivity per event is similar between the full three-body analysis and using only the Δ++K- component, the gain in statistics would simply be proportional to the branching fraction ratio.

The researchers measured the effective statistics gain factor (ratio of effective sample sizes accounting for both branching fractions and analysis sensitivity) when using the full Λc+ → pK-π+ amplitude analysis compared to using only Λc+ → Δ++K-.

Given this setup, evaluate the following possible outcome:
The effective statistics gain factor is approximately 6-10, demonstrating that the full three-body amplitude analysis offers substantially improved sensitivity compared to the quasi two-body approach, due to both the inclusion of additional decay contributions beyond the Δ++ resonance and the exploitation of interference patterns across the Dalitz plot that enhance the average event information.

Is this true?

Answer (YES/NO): YES